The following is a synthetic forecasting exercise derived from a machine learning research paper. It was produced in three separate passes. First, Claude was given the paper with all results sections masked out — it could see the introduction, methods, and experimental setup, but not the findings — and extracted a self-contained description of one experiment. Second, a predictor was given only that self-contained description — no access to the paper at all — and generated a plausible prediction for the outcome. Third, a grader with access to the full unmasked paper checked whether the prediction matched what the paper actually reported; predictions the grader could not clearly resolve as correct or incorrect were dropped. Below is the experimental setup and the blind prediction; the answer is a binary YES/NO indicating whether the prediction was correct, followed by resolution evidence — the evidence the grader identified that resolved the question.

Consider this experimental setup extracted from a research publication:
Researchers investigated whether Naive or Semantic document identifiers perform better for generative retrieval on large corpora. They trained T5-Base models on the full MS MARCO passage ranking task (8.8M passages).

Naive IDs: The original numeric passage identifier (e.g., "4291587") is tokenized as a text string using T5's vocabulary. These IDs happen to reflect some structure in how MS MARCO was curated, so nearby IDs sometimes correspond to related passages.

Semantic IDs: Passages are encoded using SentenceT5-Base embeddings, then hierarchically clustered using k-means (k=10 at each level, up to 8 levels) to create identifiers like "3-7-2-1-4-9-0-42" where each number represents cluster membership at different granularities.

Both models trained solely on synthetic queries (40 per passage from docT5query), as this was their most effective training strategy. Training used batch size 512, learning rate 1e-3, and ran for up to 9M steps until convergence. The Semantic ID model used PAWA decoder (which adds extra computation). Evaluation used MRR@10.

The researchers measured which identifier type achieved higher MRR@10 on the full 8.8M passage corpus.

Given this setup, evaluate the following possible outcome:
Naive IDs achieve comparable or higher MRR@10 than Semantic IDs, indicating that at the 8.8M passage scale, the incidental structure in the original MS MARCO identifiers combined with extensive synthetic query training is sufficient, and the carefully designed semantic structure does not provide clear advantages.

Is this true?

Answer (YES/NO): YES